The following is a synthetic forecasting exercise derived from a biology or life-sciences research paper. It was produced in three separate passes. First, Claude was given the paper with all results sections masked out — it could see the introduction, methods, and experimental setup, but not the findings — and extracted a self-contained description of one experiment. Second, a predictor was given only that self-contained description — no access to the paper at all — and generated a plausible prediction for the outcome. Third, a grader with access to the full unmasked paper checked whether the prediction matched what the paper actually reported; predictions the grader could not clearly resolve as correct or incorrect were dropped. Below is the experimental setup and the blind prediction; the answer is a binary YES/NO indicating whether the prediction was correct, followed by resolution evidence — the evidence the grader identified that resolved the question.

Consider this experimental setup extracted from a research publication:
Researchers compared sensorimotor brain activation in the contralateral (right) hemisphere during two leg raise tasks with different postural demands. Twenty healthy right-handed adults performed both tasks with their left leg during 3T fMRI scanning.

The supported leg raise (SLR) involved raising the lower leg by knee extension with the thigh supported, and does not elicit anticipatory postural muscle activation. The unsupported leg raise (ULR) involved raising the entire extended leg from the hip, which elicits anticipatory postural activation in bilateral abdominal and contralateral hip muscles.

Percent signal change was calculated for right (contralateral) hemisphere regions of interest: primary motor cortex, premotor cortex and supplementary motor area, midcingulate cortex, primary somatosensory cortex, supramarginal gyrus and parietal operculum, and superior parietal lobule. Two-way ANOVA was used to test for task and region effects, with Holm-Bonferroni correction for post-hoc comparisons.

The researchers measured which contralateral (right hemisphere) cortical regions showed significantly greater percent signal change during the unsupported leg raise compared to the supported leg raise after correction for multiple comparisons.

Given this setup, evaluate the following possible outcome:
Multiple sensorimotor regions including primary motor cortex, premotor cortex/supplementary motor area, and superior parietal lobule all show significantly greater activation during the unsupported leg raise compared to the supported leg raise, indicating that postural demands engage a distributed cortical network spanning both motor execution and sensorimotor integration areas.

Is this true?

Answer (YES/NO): NO